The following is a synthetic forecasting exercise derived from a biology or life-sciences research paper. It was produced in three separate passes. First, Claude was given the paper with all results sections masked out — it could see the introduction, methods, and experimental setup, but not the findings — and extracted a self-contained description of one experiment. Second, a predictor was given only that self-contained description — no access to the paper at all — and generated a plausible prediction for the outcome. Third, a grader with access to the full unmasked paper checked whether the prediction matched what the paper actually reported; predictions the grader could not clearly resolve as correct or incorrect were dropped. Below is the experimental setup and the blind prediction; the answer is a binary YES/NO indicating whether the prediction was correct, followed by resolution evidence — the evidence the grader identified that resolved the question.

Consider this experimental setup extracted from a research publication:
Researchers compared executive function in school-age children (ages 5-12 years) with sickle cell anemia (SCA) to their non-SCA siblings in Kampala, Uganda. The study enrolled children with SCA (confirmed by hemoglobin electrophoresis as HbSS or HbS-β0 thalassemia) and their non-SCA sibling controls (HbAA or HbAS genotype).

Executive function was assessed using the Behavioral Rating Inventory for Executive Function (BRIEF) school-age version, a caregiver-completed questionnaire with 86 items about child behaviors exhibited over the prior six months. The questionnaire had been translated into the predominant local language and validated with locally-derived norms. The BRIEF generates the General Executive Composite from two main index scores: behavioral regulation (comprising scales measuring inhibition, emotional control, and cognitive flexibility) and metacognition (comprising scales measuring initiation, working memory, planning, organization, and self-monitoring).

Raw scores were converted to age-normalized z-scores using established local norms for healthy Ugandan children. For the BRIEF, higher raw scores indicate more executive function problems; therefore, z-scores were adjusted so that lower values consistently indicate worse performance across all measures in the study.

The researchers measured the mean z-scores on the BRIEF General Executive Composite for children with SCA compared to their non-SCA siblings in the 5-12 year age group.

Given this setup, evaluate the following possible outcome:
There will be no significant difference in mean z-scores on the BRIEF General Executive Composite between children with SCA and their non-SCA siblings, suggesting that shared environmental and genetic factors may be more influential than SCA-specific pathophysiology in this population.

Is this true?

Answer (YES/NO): NO